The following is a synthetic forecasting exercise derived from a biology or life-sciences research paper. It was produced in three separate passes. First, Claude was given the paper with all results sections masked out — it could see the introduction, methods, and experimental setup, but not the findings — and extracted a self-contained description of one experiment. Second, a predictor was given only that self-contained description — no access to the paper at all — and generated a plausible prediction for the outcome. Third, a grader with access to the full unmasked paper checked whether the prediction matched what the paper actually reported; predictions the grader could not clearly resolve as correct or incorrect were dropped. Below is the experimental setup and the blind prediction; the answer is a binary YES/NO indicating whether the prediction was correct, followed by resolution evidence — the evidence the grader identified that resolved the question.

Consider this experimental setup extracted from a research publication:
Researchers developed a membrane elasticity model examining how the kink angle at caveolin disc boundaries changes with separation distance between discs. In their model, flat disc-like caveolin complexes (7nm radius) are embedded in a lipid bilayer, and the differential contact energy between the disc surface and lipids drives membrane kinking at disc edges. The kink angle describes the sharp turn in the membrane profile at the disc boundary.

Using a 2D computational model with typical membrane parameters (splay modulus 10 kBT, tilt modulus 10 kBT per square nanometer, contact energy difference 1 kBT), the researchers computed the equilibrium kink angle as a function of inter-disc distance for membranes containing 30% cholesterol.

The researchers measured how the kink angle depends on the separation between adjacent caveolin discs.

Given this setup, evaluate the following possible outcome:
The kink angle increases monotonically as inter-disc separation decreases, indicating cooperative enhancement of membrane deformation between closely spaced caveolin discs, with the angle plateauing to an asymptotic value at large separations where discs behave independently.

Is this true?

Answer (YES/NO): NO